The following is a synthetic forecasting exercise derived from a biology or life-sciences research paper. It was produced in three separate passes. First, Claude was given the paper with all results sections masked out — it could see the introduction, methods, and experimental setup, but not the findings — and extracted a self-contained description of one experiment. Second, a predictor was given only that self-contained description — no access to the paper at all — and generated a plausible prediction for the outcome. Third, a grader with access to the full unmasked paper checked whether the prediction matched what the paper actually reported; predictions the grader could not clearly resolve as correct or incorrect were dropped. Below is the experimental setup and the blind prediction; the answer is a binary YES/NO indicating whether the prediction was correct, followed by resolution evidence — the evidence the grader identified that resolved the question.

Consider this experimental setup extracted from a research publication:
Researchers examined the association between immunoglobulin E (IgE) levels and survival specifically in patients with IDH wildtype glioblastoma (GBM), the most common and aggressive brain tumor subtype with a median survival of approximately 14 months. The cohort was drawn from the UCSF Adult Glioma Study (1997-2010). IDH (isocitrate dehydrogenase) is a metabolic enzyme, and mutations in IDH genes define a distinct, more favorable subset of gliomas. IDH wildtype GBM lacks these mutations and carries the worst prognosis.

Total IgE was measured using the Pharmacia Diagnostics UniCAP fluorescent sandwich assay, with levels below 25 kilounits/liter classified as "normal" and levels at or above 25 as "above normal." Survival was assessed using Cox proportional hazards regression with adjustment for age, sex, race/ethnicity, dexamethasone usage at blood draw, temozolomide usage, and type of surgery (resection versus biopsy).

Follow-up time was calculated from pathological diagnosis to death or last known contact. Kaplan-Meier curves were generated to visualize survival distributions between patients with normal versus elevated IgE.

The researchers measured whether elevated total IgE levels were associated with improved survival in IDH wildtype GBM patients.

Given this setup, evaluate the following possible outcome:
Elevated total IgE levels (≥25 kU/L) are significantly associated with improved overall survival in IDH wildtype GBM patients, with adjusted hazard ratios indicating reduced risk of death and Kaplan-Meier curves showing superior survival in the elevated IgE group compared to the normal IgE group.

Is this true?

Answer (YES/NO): YES